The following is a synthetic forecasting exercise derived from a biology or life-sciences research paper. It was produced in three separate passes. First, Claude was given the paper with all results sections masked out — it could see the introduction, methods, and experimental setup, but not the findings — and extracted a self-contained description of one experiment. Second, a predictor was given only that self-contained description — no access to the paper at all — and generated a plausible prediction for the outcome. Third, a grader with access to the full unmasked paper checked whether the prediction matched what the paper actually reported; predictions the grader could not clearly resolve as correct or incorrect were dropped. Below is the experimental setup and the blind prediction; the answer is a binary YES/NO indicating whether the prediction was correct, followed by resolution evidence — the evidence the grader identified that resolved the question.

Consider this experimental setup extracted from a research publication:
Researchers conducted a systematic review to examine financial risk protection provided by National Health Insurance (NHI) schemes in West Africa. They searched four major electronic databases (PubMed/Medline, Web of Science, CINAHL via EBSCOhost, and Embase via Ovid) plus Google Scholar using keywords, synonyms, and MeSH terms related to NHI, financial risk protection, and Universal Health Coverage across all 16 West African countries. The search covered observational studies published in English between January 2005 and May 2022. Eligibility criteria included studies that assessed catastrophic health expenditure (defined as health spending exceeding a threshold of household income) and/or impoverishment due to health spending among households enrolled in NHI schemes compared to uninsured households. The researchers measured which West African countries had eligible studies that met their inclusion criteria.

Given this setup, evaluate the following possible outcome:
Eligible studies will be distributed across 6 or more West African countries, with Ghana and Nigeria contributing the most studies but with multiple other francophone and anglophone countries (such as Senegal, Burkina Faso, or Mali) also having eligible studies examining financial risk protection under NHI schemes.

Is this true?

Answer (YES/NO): NO